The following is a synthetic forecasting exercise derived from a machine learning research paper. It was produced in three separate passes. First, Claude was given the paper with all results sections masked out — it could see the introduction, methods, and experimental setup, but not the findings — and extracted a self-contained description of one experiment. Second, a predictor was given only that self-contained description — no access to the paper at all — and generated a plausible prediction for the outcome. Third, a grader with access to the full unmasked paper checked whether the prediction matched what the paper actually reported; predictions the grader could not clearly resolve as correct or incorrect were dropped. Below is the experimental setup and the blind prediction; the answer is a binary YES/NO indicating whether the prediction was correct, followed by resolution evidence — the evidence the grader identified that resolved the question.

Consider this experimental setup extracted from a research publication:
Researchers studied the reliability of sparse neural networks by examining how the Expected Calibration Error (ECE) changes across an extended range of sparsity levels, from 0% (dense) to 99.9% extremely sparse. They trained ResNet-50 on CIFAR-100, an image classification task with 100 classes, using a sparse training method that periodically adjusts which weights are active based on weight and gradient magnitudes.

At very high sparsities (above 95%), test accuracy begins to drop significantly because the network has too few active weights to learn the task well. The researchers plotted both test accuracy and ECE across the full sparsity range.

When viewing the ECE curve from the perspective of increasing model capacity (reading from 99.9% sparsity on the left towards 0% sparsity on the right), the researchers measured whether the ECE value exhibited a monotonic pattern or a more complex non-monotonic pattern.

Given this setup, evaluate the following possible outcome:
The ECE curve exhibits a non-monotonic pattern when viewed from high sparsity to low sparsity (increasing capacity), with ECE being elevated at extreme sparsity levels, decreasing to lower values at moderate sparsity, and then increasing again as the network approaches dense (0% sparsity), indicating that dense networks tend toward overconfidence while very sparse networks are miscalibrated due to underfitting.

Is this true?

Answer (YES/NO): NO